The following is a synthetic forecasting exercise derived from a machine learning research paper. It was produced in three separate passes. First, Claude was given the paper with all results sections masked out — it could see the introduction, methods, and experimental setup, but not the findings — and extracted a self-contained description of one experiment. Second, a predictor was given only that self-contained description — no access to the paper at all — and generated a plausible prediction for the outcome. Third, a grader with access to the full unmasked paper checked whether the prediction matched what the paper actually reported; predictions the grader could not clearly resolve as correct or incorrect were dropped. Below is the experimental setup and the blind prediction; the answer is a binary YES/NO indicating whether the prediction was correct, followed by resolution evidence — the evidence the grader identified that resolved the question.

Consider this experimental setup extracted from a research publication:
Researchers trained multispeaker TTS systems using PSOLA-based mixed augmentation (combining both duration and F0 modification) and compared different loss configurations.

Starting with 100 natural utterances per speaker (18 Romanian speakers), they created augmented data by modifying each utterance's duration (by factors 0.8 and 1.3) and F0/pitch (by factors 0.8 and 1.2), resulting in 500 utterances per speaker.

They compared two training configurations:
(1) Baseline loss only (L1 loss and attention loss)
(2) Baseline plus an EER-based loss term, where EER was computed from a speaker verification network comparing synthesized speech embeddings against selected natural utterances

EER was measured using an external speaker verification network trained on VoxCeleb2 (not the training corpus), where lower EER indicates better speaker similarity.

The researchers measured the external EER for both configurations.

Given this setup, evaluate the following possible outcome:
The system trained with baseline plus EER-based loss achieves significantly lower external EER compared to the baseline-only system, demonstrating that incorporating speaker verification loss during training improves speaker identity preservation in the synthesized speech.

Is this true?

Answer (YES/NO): YES